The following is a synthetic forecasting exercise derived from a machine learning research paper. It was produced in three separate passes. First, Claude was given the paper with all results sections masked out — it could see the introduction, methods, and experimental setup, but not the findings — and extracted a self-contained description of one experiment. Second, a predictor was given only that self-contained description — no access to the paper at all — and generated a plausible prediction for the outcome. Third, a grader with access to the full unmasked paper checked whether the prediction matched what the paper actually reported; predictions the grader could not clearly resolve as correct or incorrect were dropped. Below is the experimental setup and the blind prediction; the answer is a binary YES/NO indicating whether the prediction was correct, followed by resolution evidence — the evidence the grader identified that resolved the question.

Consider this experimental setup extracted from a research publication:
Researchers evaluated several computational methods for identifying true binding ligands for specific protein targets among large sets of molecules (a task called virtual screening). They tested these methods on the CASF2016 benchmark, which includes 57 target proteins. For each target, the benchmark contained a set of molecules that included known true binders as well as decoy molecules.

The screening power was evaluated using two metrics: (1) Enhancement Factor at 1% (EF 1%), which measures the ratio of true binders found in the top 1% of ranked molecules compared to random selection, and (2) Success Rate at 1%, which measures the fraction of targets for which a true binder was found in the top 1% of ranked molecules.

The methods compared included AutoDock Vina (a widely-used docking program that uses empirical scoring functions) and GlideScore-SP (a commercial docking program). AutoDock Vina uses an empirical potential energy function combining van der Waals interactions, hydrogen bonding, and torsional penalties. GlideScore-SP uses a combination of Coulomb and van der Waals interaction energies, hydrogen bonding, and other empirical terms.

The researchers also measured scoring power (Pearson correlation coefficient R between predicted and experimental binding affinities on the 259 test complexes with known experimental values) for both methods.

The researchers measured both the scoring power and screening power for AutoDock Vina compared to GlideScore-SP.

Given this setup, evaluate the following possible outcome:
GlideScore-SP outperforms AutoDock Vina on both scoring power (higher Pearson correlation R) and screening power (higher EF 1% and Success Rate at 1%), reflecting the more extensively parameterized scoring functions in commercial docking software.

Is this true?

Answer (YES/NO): NO